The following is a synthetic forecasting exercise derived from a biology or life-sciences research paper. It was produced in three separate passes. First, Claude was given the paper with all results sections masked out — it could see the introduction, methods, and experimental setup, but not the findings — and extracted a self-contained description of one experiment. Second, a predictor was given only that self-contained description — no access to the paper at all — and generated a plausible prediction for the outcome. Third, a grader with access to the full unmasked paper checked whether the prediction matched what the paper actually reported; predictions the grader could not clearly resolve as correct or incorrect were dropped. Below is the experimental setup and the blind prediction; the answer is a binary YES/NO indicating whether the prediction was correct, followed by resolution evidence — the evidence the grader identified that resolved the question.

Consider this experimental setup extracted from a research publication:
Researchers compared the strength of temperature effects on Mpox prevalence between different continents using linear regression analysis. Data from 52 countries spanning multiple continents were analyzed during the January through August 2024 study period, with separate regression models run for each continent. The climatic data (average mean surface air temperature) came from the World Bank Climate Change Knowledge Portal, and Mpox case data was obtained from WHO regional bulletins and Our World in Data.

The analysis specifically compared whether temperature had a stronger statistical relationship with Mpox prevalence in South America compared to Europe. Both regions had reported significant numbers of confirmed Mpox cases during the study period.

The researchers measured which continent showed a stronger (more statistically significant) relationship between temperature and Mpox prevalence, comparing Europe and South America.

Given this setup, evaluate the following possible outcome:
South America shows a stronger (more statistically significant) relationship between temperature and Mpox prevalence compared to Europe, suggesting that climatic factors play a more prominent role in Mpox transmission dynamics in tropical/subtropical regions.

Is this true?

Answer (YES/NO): YES